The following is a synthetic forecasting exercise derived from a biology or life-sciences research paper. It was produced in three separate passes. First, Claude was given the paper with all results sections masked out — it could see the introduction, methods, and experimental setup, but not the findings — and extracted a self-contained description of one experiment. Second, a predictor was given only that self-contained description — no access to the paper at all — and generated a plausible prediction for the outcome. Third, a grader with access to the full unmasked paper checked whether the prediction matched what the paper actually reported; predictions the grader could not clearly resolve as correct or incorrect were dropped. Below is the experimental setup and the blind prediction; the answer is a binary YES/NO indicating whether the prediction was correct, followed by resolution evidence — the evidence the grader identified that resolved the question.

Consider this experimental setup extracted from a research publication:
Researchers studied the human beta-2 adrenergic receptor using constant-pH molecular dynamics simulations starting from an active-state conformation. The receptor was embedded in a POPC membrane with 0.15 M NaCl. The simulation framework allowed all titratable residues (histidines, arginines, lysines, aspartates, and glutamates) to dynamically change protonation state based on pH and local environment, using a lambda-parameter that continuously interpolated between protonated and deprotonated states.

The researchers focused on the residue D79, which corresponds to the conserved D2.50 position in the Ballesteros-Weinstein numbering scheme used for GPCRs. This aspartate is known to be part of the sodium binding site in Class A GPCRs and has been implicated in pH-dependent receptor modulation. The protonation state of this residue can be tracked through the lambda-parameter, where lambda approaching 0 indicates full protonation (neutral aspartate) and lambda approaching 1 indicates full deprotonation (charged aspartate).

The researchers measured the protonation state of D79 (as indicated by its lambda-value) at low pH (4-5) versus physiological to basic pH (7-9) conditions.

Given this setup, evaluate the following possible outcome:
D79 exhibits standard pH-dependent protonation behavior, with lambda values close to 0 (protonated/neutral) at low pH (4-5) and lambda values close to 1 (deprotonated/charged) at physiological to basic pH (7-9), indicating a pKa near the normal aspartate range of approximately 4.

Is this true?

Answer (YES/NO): NO